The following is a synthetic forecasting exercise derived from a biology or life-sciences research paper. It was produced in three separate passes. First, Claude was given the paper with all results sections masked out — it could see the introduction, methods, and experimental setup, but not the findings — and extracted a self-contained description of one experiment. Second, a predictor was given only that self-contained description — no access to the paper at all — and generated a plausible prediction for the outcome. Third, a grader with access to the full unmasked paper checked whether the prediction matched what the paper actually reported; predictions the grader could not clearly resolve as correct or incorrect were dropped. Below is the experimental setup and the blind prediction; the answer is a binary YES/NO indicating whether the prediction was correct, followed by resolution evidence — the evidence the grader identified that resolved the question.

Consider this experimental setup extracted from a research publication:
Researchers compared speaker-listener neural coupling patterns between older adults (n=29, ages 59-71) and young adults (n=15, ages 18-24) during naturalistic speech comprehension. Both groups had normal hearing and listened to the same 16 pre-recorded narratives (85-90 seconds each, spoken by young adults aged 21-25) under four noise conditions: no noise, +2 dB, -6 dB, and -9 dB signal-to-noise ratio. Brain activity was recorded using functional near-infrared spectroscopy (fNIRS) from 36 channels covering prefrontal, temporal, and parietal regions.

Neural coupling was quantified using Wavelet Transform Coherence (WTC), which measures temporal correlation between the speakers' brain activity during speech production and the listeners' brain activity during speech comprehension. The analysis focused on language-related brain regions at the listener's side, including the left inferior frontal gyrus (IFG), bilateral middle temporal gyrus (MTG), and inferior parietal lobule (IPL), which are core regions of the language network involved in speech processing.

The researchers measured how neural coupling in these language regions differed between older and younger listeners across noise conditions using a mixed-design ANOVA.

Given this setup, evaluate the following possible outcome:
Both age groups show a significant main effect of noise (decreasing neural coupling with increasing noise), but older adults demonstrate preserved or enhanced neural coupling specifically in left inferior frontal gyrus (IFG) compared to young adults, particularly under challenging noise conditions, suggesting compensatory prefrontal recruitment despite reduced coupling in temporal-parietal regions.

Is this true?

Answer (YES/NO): NO